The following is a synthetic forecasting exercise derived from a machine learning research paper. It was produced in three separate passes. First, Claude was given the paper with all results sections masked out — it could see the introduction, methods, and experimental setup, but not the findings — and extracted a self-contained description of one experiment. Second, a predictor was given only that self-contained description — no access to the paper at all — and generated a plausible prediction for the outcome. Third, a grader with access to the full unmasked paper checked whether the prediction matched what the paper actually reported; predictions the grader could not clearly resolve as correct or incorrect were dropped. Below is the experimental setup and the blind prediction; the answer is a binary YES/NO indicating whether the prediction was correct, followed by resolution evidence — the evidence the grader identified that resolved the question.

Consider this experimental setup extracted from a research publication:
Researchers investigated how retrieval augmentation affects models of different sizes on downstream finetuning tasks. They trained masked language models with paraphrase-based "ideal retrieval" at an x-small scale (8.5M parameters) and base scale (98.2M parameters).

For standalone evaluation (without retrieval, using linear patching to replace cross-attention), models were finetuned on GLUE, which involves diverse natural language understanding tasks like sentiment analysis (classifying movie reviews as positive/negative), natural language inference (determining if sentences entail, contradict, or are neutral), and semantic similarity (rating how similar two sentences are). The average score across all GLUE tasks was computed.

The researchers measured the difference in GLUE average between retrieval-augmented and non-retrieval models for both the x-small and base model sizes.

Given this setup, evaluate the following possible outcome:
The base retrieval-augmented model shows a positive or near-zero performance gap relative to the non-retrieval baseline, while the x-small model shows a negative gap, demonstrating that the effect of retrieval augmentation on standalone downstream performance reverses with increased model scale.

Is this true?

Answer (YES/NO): NO